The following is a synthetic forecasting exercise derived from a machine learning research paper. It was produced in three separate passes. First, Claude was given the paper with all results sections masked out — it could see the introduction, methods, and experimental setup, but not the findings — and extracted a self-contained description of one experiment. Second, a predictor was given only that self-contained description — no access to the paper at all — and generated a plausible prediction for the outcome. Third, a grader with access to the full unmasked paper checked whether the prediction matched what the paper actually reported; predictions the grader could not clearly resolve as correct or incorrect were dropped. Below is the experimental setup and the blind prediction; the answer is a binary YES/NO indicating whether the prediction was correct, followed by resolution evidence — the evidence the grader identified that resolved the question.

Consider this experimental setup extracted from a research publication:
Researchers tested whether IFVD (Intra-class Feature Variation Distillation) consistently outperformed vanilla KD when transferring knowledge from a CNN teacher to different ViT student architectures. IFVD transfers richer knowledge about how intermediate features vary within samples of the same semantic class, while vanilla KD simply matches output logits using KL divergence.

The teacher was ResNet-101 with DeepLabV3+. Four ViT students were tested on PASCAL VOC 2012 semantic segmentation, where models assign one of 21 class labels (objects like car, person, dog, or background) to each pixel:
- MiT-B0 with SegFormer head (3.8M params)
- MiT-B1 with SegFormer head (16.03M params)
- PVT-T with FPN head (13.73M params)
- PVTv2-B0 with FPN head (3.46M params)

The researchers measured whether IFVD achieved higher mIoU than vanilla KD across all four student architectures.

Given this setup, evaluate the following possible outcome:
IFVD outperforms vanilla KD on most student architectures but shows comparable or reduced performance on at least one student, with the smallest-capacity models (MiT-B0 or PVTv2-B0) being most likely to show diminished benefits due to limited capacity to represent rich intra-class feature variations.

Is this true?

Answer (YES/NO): NO